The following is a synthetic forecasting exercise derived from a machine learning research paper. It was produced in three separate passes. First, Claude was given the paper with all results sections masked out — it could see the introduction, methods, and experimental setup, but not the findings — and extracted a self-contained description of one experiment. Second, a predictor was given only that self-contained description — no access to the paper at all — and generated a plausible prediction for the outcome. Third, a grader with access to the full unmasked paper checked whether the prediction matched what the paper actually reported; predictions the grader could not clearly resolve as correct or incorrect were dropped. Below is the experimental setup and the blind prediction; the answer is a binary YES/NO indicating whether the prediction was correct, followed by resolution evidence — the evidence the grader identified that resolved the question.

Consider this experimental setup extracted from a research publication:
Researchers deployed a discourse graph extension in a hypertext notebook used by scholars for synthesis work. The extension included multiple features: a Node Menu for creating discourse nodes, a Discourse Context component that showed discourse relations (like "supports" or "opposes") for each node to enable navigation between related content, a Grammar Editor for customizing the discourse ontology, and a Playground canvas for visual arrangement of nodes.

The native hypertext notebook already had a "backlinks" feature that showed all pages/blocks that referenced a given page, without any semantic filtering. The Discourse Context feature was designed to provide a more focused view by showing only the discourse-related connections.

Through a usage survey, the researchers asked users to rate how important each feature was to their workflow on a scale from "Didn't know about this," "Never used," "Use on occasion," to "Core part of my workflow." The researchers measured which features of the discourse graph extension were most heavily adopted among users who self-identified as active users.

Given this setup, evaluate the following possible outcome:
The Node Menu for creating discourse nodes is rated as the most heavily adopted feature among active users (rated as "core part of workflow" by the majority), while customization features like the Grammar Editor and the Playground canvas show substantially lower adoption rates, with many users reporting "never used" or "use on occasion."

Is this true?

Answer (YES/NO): NO